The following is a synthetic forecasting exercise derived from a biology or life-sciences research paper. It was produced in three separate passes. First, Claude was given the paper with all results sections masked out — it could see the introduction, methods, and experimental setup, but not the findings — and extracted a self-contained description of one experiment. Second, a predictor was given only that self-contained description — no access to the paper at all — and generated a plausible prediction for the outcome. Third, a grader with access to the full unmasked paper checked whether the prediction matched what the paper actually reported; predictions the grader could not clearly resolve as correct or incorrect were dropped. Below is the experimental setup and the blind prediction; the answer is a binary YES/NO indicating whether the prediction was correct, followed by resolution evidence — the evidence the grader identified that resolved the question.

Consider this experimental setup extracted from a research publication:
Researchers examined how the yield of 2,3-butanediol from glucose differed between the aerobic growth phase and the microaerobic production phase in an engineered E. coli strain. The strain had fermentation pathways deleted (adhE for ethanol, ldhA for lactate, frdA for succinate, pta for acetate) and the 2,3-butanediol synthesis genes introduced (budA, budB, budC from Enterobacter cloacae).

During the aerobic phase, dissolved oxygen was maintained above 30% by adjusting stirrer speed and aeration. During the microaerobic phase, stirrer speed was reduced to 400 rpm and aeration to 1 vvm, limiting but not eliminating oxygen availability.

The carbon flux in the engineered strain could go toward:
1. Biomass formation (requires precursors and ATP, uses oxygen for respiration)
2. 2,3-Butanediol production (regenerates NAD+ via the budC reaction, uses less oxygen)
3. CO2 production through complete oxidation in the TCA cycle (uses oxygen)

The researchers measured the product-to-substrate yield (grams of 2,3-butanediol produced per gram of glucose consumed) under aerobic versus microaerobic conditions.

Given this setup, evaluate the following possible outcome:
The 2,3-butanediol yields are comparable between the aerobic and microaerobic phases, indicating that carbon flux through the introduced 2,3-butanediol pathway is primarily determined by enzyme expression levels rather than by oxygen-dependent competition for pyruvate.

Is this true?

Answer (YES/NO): NO